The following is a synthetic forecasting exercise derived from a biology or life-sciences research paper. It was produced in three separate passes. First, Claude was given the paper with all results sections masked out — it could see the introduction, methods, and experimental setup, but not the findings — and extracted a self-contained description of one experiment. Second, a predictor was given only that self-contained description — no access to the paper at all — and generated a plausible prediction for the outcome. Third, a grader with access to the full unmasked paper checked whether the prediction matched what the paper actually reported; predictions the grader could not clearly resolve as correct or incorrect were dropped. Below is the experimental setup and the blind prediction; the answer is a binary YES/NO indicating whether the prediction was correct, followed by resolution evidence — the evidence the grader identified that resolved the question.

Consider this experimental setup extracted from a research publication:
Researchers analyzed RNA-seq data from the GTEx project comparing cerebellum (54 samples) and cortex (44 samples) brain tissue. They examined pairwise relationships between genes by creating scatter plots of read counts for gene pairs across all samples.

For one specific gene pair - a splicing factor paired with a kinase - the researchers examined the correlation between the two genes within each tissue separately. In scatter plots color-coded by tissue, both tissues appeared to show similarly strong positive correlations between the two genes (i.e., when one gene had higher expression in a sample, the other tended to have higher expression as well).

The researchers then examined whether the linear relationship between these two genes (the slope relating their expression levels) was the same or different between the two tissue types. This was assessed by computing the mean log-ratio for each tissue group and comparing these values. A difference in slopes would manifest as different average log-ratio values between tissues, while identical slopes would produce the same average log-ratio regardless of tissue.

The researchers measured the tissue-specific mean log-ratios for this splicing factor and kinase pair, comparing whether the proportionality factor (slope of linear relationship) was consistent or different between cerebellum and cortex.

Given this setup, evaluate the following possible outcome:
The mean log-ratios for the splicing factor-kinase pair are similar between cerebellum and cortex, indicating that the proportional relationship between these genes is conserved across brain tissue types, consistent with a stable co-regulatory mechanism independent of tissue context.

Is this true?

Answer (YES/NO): NO